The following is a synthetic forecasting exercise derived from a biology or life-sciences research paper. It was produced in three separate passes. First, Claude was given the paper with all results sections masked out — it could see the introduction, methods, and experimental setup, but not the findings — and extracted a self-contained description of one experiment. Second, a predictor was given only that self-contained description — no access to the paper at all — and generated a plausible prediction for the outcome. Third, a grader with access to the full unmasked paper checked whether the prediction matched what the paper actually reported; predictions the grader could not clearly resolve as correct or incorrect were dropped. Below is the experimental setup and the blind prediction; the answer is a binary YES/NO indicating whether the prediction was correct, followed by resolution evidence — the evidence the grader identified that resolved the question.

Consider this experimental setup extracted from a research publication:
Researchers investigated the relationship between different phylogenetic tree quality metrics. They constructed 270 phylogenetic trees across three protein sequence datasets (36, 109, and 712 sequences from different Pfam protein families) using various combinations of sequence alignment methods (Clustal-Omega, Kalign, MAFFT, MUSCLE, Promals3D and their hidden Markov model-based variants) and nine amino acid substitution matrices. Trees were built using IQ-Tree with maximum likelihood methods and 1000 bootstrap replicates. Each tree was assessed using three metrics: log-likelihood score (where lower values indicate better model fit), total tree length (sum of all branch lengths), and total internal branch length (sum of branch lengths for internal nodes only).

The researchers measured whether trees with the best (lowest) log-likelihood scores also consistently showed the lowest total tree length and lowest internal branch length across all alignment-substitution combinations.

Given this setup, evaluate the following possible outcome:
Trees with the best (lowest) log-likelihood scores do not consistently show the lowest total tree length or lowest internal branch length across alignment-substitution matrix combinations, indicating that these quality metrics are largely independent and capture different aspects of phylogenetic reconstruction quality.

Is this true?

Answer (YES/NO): YES